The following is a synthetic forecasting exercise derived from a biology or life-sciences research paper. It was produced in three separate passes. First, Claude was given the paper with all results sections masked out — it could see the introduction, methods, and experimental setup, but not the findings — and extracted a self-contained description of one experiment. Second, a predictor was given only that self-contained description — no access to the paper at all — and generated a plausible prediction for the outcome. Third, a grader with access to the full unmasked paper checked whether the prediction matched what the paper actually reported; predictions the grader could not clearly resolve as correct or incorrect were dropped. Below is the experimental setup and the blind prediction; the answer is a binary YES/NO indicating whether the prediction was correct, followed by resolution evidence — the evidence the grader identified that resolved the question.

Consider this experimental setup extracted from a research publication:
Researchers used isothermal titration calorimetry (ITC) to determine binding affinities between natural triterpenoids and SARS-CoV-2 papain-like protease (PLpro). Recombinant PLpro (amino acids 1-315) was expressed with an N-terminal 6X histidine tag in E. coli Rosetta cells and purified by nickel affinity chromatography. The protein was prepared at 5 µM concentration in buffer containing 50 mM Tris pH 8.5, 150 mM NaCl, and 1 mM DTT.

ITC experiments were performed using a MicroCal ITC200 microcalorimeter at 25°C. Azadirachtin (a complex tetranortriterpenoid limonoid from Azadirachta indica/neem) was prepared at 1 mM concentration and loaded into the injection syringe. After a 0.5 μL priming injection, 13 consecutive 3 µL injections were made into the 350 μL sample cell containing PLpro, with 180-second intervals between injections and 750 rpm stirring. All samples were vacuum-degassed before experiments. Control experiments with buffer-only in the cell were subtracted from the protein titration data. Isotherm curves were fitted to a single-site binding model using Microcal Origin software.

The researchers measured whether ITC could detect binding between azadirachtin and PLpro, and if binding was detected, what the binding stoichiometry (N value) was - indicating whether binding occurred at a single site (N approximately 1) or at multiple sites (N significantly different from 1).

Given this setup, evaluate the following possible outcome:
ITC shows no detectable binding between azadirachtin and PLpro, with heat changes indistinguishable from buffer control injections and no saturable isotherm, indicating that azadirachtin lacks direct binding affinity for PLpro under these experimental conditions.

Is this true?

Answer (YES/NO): NO